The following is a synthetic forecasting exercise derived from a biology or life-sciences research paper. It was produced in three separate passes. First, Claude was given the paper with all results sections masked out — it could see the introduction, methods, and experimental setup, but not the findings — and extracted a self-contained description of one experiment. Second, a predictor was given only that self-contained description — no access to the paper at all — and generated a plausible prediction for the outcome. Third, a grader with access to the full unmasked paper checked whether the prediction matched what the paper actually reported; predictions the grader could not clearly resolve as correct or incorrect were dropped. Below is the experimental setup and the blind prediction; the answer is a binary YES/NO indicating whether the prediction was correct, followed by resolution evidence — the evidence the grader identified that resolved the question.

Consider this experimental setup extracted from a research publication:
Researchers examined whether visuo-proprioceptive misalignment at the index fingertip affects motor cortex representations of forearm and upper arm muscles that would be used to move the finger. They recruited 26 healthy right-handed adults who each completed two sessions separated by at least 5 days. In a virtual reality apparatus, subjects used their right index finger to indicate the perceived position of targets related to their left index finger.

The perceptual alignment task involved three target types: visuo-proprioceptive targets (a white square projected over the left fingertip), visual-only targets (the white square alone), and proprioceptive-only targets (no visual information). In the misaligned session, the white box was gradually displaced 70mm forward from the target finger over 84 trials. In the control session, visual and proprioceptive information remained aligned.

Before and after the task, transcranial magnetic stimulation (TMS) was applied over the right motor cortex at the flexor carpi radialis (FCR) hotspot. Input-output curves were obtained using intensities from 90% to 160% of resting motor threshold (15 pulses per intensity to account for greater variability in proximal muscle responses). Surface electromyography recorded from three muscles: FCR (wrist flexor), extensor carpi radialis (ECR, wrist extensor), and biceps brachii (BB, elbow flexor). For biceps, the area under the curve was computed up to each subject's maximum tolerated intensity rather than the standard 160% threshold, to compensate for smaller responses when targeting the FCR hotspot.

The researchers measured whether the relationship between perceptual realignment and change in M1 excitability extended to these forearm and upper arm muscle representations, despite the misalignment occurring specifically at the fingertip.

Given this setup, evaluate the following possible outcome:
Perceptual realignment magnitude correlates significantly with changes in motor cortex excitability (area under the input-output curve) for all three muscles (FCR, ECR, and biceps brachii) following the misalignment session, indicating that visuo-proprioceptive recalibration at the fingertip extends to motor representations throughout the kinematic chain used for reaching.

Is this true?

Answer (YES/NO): NO